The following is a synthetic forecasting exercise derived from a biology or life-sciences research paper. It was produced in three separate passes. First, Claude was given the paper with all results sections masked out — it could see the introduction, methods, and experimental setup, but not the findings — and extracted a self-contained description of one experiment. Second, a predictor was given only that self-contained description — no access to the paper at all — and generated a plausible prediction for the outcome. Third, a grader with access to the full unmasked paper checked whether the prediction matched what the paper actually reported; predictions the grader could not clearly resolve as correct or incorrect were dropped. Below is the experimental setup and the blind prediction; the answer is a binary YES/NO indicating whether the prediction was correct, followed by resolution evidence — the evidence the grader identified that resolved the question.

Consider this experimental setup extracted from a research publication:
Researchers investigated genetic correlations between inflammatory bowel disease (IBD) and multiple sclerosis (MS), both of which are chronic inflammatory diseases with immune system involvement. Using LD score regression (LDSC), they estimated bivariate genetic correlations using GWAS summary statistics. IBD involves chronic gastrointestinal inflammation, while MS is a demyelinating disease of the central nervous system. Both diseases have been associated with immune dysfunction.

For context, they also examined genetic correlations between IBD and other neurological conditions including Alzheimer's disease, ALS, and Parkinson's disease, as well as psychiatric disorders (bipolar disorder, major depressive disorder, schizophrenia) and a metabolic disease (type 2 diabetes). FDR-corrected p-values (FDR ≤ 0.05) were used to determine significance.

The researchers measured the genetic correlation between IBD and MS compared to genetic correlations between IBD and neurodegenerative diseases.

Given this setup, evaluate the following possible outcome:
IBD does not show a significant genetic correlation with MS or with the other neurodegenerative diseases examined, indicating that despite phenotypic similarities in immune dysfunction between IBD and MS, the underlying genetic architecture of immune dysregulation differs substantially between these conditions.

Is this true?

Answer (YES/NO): NO